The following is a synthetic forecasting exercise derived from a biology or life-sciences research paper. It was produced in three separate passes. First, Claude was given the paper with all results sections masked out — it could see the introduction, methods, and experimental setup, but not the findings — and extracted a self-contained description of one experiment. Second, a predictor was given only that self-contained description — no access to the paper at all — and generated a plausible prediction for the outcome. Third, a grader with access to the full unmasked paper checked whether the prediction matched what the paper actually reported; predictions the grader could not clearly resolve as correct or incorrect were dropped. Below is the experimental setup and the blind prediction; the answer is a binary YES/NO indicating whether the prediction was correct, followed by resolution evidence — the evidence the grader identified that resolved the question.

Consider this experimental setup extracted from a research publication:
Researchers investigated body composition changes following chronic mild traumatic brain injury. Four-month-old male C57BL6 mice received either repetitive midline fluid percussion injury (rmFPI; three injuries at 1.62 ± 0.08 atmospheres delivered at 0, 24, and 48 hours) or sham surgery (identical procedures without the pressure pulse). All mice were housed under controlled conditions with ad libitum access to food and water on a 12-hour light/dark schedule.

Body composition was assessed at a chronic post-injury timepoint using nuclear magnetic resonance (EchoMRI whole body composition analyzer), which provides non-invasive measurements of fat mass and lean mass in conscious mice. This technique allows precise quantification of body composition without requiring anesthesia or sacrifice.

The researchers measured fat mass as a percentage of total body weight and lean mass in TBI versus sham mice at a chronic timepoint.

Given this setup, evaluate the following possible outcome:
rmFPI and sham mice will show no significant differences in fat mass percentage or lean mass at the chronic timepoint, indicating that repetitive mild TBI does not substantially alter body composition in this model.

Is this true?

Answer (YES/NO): NO